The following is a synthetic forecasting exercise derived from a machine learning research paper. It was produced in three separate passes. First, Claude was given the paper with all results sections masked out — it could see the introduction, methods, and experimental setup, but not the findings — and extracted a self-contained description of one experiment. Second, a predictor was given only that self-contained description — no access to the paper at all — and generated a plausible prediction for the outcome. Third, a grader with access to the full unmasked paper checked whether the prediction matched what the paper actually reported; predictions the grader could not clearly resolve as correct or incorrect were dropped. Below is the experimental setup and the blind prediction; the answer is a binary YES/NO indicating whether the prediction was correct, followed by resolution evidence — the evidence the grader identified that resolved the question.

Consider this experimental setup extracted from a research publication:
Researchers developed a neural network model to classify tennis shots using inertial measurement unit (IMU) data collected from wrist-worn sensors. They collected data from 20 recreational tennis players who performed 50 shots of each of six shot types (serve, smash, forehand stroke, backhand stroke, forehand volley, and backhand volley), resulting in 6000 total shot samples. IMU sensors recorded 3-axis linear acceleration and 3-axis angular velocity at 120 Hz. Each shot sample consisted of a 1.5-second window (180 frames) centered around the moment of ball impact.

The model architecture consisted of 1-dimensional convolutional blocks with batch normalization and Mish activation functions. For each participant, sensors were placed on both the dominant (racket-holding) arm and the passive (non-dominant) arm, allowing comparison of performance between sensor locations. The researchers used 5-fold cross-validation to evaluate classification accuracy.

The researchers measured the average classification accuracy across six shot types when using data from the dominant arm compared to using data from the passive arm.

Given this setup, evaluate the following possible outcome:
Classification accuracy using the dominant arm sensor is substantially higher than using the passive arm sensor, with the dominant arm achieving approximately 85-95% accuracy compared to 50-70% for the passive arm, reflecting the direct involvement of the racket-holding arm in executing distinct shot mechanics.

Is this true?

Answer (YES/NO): NO